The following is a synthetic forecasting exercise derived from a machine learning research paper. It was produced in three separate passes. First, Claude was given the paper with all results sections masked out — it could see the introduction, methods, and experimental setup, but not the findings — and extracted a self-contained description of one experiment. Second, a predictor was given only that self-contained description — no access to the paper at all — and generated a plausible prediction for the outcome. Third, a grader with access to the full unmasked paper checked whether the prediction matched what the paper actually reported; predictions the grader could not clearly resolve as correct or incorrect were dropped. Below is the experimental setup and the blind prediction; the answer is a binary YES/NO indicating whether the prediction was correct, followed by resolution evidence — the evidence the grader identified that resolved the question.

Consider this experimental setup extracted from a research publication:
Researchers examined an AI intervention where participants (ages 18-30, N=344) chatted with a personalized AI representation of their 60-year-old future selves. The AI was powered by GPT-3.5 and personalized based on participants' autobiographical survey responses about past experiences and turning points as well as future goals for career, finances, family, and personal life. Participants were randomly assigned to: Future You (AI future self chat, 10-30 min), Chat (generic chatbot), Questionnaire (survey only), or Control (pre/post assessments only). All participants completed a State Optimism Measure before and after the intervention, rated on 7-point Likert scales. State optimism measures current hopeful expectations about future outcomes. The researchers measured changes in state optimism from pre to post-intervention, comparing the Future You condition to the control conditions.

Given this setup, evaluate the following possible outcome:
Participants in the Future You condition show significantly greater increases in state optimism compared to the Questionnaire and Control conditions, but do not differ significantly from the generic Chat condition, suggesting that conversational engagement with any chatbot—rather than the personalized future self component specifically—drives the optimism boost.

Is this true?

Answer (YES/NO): NO